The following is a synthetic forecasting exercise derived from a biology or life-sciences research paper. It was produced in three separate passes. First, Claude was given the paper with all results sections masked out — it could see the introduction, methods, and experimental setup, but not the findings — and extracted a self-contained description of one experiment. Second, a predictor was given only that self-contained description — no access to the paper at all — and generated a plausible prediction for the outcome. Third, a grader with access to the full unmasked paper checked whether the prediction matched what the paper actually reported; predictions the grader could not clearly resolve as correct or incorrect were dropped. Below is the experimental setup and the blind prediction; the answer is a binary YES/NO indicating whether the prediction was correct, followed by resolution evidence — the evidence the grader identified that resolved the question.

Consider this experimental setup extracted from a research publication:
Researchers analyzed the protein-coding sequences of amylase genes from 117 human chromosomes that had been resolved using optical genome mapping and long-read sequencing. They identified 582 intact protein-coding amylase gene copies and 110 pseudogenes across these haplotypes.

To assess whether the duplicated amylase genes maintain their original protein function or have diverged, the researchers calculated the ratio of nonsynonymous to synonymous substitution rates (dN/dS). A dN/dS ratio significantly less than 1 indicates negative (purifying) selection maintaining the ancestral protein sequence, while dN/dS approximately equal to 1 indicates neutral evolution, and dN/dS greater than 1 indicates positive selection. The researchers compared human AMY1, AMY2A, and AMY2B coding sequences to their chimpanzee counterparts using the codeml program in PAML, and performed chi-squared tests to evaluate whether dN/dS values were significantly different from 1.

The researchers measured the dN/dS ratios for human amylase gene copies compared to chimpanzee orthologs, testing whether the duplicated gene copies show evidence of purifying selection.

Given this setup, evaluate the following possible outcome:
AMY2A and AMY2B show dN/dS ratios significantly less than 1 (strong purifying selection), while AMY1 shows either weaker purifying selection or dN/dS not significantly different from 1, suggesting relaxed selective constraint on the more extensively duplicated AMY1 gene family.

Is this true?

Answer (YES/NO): NO